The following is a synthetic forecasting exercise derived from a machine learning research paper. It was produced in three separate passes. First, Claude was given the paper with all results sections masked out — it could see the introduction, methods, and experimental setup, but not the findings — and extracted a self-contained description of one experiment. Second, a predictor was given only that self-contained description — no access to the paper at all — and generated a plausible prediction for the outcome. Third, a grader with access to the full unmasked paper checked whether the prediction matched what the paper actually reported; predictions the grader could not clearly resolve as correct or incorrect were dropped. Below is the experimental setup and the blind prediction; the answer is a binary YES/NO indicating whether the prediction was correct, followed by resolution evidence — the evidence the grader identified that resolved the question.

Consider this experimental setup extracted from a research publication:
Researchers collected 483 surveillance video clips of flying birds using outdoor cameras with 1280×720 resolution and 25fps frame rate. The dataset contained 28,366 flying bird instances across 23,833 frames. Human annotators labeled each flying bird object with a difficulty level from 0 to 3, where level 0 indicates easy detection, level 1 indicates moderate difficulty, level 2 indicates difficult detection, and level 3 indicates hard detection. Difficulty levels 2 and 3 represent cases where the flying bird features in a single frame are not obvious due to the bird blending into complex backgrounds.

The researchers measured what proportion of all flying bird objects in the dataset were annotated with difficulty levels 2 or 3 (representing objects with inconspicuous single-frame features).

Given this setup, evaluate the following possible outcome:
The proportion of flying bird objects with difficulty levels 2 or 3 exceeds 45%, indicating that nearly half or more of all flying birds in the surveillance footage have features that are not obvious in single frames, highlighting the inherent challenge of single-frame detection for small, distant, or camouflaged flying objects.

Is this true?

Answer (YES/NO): NO